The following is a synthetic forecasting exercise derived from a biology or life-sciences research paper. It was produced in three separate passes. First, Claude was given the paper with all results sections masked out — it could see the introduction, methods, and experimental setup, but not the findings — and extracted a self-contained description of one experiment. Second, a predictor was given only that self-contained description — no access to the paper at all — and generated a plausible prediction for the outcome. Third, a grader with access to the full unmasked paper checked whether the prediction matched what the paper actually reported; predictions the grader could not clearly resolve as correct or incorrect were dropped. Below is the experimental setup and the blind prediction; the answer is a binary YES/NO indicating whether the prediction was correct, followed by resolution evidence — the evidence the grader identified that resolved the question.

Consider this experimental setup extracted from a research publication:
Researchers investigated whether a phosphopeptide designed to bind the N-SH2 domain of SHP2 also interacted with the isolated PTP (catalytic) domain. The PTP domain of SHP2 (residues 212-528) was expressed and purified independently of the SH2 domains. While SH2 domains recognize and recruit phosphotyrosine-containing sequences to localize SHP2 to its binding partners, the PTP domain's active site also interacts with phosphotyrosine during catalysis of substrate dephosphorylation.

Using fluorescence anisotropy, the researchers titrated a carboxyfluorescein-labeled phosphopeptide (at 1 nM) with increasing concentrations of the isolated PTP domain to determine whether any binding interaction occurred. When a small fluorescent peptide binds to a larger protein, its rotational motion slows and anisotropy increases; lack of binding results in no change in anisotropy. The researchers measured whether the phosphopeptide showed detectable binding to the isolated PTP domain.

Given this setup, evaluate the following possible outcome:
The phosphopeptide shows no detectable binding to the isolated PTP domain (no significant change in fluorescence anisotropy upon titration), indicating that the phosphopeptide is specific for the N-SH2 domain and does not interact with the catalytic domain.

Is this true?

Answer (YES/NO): NO